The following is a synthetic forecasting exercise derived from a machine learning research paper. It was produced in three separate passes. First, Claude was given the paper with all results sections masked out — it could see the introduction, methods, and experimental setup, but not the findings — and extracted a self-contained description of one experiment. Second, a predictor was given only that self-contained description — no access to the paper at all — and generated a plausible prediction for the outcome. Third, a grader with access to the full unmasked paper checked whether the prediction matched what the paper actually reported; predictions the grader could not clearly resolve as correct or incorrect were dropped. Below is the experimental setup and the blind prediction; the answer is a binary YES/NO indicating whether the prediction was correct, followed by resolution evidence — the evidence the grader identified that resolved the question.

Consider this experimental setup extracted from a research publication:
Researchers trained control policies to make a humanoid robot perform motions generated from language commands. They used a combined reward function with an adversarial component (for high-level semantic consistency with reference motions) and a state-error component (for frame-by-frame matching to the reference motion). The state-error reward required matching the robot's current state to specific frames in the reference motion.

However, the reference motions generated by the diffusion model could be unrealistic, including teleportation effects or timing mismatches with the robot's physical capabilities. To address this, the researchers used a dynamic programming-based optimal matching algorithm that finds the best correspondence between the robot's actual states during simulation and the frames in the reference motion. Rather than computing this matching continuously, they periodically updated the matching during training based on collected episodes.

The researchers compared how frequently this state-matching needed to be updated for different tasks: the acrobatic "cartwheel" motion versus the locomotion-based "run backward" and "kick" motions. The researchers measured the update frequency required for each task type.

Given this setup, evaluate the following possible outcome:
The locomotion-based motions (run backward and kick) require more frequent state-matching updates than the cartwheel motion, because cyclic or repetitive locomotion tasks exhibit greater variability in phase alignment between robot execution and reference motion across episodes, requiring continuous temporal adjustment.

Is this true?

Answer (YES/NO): NO